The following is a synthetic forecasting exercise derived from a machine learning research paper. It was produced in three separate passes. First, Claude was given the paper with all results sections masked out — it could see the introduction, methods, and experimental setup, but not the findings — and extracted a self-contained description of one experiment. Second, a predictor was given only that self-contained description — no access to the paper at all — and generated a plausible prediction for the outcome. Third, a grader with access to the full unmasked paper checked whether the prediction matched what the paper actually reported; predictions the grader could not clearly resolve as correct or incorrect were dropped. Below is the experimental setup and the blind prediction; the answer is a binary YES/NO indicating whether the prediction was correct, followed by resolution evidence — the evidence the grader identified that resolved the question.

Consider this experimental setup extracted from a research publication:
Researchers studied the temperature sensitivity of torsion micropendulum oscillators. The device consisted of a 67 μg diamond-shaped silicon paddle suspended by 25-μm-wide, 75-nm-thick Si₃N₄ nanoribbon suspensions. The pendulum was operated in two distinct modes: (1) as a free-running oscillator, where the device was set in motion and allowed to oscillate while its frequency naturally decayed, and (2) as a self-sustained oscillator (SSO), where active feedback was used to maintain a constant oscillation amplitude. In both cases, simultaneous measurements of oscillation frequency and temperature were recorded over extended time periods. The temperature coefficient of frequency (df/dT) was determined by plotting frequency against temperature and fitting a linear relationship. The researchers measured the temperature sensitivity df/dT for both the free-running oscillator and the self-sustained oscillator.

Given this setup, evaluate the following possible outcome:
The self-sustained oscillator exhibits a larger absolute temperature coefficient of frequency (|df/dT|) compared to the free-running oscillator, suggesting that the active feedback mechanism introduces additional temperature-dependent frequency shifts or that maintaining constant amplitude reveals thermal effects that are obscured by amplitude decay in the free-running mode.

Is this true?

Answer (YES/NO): NO